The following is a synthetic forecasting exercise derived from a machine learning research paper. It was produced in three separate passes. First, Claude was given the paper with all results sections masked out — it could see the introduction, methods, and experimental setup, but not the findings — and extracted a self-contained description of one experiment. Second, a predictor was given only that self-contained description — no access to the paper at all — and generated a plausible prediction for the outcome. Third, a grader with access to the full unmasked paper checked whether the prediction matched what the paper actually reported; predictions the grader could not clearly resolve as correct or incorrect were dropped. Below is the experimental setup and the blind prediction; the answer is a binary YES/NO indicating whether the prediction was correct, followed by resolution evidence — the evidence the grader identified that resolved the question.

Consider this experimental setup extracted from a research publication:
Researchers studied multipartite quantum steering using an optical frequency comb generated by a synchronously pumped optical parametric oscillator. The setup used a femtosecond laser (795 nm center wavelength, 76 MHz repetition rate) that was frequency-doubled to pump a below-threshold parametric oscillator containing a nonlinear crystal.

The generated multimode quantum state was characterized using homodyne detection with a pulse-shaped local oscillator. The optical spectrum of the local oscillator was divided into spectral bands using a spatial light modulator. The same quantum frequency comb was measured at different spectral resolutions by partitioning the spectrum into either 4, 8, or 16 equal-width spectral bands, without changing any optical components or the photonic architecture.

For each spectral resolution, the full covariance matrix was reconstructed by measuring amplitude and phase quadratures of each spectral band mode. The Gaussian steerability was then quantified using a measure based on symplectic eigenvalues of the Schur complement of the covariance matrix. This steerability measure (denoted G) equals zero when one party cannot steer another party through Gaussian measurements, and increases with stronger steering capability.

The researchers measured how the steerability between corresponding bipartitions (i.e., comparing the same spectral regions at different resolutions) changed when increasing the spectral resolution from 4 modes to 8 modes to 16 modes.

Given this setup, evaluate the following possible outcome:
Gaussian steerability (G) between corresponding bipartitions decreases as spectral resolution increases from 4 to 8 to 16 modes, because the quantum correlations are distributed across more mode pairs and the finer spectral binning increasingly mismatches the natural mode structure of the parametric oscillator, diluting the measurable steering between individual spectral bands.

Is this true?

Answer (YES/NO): NO